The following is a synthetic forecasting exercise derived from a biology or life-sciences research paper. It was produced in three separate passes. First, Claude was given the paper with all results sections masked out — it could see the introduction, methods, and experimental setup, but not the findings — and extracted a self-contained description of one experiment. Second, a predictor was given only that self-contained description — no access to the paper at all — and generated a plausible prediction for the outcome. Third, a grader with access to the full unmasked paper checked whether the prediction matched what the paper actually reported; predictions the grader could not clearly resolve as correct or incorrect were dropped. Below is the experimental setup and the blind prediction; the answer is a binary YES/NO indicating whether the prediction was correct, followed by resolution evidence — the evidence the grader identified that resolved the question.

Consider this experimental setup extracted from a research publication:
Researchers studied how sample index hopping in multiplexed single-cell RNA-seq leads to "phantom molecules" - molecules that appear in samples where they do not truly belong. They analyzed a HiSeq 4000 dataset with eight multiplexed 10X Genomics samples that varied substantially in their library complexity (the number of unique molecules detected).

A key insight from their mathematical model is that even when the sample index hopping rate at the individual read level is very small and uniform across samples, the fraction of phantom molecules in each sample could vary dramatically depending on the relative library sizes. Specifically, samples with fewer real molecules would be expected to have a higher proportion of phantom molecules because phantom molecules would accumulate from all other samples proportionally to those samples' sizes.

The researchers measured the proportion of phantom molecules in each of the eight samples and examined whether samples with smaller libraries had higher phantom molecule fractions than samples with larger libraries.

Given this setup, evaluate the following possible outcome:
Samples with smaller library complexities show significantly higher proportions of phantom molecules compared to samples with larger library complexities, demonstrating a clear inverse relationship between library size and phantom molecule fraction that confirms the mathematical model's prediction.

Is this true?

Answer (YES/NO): YES